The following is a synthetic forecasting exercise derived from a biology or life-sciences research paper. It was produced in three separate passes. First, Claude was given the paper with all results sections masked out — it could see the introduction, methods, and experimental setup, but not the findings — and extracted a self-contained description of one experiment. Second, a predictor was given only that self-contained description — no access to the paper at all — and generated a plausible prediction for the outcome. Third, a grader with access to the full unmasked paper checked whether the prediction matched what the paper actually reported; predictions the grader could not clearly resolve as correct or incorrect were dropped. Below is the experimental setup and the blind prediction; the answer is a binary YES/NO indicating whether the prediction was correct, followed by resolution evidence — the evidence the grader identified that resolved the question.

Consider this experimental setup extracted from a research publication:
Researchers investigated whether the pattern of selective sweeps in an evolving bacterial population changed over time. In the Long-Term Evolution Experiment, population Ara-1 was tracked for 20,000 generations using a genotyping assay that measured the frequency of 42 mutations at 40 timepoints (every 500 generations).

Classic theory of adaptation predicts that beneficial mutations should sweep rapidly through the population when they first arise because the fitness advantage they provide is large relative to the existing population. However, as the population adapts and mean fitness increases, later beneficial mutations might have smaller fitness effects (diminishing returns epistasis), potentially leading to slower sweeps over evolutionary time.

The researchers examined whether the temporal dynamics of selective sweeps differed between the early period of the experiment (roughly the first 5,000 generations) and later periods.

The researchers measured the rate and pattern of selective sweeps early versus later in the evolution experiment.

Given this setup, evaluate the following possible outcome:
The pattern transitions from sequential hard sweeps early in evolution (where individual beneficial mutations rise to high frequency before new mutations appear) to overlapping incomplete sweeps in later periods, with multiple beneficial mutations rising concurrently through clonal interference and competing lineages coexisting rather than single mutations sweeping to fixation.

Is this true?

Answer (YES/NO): NO